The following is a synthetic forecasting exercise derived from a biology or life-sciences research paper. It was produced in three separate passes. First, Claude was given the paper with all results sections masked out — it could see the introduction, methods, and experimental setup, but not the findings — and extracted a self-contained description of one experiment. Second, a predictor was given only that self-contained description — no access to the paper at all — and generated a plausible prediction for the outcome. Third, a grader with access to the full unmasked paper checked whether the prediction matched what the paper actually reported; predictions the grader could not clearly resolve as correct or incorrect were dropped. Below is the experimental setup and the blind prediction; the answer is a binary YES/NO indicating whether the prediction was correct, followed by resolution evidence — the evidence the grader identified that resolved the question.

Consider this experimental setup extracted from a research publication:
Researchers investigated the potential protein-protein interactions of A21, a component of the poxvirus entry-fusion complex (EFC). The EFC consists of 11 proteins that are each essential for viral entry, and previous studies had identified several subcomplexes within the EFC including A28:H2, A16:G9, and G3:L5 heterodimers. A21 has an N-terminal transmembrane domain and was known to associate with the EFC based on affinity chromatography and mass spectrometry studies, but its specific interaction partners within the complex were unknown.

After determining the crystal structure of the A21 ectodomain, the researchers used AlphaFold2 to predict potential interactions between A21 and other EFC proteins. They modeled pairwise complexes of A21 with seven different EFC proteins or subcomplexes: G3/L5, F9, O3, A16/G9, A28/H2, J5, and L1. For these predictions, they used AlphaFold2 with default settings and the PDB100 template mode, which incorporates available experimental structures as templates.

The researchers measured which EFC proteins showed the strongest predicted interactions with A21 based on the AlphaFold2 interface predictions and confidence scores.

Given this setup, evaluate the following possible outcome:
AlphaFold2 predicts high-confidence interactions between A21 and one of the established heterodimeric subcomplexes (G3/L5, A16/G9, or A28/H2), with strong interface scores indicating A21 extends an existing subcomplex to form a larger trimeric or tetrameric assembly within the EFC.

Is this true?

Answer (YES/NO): YES